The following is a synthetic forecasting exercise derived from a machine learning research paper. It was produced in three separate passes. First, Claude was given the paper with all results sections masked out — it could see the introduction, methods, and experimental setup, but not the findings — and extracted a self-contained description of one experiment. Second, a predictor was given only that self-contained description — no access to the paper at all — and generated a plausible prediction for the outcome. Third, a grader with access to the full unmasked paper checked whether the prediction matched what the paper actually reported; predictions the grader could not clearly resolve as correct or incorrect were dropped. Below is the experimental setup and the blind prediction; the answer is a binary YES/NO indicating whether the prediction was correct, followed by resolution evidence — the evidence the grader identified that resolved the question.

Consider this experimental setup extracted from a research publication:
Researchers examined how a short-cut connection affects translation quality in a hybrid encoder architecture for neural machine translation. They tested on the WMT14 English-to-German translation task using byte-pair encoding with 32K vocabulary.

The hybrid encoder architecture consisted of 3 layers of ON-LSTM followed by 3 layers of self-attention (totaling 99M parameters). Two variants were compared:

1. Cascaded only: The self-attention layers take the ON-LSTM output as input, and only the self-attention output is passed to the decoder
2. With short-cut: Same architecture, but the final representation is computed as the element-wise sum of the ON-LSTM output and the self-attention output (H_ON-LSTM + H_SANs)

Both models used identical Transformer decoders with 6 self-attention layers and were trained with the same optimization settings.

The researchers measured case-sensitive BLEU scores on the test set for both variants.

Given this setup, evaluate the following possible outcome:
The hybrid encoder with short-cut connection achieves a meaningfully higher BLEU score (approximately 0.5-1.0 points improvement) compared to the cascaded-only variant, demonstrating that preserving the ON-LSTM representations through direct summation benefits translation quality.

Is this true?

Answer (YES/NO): NO